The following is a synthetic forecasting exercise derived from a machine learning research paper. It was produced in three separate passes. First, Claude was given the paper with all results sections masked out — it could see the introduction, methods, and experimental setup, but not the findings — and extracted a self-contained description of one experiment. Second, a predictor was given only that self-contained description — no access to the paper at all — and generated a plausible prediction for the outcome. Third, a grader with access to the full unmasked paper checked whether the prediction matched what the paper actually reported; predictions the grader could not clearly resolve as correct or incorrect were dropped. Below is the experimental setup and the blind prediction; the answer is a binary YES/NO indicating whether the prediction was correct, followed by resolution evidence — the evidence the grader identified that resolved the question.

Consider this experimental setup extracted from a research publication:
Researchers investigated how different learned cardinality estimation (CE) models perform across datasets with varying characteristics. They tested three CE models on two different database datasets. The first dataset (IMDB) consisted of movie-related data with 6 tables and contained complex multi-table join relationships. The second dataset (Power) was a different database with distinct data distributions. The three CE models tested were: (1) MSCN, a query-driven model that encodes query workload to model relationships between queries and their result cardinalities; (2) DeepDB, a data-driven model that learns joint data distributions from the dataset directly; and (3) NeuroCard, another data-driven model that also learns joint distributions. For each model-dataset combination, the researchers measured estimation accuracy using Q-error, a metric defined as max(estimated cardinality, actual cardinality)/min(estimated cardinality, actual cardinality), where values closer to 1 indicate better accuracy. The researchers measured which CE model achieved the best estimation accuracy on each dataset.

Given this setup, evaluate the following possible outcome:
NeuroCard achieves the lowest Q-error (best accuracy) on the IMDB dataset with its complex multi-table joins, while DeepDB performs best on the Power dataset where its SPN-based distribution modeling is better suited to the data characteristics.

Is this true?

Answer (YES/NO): NO